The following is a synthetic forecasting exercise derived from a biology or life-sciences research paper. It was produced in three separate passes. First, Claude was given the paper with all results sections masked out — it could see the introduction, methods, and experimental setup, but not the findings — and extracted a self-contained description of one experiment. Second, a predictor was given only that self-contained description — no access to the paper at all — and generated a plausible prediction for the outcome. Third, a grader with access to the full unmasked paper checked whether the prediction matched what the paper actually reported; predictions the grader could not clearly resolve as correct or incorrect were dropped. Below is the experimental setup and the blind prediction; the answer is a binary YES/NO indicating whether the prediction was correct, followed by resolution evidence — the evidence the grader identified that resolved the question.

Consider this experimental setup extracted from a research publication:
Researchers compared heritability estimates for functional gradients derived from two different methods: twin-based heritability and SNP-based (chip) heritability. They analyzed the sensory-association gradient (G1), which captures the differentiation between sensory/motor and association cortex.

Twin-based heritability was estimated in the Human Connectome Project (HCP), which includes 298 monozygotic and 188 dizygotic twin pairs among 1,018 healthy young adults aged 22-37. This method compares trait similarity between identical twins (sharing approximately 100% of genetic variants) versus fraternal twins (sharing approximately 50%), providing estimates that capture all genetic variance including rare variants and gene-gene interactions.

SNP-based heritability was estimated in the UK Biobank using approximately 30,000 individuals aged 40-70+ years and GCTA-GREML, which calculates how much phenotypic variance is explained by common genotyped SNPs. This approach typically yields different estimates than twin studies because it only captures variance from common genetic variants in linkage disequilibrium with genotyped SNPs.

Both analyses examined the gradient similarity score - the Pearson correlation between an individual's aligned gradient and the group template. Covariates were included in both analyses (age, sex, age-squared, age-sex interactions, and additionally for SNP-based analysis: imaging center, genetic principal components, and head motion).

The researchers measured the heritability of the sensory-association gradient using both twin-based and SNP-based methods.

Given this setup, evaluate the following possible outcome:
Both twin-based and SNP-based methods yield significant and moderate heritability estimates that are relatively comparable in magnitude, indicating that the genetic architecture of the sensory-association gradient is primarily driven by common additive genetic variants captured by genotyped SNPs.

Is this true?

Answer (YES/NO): NO